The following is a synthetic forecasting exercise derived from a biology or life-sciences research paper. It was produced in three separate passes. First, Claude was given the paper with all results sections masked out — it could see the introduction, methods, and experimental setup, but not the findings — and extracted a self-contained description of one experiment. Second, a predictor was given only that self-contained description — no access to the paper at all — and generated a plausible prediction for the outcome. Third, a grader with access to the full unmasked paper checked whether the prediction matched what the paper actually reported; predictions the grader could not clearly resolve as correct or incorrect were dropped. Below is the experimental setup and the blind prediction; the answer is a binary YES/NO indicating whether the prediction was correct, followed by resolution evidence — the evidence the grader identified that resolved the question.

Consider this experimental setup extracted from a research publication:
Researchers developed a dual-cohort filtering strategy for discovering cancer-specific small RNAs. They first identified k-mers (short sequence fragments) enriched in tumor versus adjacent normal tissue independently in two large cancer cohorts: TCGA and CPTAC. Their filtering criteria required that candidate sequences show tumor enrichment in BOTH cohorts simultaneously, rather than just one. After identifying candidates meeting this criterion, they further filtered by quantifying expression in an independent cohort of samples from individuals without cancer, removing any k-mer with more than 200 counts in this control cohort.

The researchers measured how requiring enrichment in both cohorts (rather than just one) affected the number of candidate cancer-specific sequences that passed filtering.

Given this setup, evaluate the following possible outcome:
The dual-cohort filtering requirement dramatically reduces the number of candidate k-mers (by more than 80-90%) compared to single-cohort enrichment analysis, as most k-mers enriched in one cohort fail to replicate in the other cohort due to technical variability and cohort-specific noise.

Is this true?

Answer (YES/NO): YES